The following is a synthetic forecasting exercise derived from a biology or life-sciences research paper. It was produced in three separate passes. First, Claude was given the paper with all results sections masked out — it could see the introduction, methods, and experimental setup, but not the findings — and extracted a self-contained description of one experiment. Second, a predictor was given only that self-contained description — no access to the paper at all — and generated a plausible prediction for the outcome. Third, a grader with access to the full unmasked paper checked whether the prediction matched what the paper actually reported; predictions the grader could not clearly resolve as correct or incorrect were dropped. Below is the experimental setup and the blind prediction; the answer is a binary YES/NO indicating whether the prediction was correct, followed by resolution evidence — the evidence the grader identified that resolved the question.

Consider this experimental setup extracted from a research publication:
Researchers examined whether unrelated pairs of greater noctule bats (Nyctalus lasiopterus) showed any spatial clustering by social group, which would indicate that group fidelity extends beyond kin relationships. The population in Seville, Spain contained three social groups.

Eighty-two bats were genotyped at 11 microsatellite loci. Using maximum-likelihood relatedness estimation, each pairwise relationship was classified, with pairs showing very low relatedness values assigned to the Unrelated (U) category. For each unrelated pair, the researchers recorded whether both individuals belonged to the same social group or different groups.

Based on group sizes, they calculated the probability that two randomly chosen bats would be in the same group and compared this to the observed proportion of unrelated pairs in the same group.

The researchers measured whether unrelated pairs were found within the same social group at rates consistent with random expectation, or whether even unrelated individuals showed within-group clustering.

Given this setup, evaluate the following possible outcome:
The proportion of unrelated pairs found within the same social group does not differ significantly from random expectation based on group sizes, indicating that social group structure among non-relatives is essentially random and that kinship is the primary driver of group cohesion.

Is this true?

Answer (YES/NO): YES